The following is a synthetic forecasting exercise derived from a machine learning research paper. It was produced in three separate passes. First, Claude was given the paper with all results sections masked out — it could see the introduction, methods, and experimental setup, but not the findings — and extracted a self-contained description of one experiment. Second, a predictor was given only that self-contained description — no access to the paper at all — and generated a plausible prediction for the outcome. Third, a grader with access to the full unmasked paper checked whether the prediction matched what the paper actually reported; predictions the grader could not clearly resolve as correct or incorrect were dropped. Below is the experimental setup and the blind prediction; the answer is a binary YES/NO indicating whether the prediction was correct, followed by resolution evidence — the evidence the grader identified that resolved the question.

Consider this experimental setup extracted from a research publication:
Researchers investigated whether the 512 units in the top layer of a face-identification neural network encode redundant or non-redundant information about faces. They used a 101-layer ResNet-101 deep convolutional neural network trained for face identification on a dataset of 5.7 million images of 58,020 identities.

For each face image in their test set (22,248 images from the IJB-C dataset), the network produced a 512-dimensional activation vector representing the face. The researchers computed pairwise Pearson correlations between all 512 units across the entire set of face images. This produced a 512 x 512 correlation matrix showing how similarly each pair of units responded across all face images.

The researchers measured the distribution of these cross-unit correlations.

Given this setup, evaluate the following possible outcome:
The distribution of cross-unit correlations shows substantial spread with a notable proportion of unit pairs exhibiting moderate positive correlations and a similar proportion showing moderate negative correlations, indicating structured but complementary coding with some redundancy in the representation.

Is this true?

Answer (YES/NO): NO